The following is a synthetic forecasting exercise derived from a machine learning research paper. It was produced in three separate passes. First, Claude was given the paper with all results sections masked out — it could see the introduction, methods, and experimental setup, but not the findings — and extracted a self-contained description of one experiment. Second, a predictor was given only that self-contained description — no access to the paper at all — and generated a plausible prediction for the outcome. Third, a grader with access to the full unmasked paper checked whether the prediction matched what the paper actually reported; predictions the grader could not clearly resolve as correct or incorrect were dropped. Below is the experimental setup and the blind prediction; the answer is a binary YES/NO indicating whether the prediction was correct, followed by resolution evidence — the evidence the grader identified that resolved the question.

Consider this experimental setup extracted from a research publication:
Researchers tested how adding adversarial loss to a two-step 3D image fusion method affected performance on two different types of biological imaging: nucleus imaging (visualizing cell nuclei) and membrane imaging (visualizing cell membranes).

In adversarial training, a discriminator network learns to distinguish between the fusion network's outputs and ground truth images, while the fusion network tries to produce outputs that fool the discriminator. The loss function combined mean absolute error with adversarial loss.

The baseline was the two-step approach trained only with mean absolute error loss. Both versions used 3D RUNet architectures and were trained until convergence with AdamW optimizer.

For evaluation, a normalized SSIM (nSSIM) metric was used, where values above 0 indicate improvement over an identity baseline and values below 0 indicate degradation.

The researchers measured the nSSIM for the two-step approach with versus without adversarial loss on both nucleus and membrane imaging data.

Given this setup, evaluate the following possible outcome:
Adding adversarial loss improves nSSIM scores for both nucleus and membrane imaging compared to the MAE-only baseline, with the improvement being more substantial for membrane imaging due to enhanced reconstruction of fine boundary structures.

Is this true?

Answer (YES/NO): YES